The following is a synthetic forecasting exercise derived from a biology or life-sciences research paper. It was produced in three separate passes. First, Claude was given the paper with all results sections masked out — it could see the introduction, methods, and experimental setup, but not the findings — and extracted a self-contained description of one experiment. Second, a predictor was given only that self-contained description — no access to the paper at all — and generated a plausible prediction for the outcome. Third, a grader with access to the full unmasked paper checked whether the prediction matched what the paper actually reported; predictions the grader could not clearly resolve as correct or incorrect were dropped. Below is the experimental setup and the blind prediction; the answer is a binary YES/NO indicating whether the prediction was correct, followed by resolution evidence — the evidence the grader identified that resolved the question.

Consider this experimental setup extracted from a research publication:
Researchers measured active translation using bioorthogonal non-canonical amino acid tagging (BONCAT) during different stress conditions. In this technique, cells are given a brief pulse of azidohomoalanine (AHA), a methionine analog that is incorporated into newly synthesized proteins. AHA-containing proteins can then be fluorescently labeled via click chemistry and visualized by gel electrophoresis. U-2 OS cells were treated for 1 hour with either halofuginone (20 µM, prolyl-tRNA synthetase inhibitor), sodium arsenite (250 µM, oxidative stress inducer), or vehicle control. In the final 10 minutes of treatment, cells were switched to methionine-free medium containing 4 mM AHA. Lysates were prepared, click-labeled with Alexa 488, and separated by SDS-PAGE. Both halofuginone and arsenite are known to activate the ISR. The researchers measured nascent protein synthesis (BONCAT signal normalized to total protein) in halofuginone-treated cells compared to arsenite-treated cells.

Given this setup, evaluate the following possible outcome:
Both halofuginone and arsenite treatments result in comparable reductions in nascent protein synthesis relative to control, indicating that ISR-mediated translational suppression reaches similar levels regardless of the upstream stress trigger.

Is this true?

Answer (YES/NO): YES